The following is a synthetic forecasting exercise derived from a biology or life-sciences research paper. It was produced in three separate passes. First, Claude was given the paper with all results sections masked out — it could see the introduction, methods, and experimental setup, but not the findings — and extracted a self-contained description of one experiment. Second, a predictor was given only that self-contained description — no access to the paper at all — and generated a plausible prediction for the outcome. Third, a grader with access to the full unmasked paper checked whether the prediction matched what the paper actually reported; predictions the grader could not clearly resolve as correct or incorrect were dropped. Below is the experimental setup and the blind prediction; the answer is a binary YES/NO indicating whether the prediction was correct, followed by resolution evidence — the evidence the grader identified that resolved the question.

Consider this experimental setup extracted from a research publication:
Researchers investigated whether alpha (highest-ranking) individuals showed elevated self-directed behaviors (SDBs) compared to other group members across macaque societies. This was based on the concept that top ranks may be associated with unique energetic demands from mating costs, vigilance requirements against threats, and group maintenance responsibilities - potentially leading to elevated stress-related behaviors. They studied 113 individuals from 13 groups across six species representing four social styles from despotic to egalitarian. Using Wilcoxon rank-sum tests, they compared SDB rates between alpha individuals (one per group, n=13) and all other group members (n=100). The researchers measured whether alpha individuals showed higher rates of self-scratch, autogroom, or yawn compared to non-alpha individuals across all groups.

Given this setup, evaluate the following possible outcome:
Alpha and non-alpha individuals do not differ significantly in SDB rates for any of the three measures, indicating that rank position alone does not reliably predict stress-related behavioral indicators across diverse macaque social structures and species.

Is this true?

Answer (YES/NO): NO